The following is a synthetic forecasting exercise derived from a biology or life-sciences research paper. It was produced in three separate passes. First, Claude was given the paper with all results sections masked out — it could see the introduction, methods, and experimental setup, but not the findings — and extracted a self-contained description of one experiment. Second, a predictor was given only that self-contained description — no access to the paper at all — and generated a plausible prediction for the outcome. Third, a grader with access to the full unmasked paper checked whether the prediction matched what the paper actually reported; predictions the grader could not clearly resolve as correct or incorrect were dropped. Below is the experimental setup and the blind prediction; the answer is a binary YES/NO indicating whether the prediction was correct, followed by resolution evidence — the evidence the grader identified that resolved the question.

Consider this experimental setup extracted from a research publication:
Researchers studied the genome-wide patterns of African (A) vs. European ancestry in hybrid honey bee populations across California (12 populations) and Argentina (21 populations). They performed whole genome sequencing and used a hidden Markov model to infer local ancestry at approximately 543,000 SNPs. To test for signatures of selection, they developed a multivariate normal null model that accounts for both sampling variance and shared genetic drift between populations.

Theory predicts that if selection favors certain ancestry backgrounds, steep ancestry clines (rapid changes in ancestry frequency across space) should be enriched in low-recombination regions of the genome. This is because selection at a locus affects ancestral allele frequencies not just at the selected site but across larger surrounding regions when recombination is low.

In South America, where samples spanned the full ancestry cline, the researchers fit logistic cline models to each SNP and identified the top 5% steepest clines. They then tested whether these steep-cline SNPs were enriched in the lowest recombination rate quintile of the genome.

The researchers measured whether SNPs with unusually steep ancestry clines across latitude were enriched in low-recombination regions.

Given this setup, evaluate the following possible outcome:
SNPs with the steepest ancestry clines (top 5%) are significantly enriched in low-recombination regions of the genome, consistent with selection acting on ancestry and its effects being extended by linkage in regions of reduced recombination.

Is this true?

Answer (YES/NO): YES